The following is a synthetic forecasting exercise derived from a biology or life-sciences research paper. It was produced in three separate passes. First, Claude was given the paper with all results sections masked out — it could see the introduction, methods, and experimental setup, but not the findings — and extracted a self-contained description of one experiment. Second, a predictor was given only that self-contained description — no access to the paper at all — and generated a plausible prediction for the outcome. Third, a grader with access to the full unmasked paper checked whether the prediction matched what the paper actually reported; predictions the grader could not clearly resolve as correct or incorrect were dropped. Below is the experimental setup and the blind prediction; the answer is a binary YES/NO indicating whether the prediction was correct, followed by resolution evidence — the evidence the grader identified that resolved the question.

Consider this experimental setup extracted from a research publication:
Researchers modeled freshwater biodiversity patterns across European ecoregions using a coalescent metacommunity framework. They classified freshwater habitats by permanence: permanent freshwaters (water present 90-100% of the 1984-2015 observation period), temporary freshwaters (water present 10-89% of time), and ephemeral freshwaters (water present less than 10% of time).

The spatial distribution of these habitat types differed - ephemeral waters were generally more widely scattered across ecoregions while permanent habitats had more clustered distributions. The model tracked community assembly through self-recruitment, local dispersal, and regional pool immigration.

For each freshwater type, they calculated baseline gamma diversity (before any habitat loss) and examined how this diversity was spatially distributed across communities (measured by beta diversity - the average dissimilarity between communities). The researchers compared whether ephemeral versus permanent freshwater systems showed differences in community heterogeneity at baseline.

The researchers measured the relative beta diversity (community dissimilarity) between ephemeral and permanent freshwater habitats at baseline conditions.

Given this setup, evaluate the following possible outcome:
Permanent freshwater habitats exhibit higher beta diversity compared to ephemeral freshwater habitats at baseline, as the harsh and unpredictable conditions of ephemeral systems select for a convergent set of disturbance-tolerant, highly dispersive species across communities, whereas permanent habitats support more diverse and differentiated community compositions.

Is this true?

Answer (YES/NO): YES